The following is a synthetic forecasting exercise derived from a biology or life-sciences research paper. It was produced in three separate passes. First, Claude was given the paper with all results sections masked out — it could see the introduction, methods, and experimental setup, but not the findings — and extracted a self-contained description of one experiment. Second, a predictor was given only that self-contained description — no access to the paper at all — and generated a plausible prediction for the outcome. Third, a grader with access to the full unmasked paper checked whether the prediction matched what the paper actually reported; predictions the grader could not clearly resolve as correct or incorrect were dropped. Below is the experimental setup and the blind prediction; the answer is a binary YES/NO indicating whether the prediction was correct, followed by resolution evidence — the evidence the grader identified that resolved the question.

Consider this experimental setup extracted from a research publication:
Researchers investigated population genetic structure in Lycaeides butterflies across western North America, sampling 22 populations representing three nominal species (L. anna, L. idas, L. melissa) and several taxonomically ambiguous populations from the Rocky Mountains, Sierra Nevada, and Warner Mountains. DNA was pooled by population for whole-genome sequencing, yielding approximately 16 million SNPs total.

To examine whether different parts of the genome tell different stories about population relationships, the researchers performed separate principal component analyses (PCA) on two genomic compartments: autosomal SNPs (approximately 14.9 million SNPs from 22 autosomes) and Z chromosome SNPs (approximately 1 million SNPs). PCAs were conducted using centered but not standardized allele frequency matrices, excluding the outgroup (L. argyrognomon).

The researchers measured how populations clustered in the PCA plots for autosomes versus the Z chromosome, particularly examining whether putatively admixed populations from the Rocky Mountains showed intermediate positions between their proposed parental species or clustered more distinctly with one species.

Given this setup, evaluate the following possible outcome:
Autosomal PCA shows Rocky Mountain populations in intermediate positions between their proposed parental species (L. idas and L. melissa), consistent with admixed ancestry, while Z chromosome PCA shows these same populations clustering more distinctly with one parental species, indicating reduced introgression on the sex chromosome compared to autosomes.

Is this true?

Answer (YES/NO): NO